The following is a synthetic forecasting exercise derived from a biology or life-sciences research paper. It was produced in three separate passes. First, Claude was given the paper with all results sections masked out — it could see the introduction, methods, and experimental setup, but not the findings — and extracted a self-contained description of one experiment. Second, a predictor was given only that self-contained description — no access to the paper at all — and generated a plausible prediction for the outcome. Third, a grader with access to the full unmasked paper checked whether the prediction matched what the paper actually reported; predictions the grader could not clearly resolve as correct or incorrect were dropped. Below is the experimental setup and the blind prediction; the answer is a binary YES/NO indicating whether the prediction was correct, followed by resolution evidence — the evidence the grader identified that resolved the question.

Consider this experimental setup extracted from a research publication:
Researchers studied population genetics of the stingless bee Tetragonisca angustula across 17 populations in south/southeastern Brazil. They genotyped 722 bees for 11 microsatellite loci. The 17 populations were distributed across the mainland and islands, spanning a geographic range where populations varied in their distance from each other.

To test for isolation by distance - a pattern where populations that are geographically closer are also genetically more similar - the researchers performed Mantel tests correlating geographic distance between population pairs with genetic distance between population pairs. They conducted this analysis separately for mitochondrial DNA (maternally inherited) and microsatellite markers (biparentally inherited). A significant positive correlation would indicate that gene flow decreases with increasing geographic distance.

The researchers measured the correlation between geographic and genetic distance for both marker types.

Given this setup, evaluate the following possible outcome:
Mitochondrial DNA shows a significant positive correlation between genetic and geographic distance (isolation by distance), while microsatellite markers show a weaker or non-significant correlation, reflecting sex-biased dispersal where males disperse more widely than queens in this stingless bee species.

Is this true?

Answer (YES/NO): NO